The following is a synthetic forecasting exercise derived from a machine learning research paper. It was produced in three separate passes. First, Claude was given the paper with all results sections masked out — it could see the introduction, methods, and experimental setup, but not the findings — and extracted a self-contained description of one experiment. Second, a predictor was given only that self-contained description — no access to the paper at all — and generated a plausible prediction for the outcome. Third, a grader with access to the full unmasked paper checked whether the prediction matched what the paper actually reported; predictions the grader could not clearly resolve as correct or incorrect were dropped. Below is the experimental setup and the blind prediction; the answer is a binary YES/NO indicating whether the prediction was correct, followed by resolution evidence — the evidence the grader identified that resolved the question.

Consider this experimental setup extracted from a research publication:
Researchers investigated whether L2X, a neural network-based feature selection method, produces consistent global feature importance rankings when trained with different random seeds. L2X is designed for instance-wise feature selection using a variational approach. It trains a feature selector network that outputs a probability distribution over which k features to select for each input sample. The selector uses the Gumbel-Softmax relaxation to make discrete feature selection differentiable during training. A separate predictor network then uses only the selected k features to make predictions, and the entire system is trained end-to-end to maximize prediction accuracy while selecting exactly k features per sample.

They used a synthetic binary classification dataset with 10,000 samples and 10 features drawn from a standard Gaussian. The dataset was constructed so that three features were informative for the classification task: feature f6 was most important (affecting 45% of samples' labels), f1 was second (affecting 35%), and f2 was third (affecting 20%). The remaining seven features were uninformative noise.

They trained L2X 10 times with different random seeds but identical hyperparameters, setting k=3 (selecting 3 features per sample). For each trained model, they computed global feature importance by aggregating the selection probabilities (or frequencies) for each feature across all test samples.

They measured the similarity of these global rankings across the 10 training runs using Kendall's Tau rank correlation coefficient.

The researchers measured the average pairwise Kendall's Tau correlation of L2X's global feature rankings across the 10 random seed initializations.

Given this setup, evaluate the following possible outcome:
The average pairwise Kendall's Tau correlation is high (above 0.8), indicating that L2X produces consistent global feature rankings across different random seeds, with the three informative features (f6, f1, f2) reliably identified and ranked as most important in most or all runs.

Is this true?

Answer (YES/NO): NO